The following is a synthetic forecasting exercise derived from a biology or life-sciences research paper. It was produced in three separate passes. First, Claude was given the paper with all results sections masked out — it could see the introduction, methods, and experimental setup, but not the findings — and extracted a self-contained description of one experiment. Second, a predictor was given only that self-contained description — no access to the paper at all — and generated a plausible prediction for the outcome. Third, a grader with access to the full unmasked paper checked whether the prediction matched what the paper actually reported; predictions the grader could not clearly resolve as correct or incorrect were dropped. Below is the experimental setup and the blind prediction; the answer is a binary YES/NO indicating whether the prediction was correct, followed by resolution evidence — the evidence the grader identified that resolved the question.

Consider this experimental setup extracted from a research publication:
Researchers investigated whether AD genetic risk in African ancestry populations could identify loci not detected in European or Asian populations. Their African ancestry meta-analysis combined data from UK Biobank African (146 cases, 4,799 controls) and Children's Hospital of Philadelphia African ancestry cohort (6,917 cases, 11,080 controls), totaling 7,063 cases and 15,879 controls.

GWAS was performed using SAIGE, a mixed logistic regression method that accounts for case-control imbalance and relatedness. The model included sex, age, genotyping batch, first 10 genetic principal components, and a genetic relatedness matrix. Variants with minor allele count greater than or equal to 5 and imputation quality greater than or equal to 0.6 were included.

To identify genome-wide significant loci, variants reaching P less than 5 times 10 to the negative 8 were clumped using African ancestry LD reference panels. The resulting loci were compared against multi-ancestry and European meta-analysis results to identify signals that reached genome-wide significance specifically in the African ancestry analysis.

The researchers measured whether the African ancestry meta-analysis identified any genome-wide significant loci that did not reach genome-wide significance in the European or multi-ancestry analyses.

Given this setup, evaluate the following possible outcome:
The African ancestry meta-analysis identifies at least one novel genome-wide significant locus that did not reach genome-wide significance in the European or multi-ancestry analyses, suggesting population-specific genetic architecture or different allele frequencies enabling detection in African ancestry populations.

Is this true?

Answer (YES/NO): NO